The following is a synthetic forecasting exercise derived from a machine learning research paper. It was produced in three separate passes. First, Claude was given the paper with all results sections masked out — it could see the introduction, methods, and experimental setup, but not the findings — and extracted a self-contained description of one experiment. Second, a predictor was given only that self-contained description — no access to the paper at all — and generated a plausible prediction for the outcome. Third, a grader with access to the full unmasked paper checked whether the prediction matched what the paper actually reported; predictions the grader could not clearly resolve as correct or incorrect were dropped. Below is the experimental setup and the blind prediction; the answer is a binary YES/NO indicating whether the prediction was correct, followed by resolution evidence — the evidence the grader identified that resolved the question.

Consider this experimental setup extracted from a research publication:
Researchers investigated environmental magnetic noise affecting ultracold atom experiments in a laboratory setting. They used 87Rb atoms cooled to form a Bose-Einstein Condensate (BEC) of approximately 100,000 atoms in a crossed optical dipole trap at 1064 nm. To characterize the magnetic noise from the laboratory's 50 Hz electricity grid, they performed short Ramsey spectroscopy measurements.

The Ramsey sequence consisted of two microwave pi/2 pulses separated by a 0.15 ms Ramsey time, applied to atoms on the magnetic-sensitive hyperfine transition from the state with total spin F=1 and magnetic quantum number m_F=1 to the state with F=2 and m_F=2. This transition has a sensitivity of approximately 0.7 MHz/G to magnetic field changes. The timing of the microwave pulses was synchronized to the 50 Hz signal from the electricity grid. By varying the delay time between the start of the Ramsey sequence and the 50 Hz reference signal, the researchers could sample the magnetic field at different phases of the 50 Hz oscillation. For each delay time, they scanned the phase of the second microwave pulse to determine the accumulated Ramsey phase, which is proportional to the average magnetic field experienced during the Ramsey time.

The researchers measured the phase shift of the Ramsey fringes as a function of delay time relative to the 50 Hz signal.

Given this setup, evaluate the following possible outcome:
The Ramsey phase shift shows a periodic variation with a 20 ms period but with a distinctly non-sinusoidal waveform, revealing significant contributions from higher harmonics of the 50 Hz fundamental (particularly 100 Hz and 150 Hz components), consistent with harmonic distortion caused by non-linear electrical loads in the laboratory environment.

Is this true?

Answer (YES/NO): NO